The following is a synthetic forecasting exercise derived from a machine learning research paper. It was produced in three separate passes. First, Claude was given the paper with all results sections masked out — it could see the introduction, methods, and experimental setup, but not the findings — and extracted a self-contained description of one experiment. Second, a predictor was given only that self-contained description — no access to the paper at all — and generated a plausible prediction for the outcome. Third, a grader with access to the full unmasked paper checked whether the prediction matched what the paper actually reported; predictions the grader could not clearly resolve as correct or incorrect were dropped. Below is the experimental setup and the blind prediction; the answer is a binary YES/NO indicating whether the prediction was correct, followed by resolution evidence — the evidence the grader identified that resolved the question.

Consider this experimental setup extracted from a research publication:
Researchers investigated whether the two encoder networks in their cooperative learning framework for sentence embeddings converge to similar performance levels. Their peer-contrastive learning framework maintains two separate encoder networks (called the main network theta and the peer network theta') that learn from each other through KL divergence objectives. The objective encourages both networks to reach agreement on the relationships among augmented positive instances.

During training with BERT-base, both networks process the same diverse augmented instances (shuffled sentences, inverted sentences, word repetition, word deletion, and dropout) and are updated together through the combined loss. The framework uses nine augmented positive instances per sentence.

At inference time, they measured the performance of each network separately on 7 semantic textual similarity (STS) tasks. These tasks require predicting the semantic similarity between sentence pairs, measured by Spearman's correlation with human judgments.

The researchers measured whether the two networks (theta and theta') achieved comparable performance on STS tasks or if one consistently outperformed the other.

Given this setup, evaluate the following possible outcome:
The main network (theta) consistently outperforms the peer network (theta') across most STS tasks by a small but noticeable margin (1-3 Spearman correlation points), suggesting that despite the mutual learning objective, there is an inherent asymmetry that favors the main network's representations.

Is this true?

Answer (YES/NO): NO